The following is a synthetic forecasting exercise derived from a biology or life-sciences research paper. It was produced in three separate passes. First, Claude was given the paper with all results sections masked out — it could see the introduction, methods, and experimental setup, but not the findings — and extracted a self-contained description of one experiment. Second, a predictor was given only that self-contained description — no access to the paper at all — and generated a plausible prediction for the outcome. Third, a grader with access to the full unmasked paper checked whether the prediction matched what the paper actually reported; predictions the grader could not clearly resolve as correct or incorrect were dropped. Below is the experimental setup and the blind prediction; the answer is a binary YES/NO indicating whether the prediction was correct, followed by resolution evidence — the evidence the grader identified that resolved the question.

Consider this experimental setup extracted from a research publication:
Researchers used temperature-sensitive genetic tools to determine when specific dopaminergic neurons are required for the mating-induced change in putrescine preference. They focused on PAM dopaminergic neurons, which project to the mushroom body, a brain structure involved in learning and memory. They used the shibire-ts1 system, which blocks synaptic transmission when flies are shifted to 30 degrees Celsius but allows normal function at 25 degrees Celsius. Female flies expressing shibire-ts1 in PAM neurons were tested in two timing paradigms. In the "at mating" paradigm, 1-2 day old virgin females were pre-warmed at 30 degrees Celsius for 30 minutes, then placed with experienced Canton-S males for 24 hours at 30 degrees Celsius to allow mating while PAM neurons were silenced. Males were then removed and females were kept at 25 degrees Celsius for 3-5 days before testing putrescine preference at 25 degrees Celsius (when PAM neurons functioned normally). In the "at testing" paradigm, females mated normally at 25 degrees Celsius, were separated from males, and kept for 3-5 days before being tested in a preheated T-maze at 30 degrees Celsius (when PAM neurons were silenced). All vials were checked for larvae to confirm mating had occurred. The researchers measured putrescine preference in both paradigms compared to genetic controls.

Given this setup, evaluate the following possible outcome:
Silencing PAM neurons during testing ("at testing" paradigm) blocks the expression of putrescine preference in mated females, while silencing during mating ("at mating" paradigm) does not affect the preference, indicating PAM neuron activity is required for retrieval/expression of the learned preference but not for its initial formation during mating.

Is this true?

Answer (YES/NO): YES